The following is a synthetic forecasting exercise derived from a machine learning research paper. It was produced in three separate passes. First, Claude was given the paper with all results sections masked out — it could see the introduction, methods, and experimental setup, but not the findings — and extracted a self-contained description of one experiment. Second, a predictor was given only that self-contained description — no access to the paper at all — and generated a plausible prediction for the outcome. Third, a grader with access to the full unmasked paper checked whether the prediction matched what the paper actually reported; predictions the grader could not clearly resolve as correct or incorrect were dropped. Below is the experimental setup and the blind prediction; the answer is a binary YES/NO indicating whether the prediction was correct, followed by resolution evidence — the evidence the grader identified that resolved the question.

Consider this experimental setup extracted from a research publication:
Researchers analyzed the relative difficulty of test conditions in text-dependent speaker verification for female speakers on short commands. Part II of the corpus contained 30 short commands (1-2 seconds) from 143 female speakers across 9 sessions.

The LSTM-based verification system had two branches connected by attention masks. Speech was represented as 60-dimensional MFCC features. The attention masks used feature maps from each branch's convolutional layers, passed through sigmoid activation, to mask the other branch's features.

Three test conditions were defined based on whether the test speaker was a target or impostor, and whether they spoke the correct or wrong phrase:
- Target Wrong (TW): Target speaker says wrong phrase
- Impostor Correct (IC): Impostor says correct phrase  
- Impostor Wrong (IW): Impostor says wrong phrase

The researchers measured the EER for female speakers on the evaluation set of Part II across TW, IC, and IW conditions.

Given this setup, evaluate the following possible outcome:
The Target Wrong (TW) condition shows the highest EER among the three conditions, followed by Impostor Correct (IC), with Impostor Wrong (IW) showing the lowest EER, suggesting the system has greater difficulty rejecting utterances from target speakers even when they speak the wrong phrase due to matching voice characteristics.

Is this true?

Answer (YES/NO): NO